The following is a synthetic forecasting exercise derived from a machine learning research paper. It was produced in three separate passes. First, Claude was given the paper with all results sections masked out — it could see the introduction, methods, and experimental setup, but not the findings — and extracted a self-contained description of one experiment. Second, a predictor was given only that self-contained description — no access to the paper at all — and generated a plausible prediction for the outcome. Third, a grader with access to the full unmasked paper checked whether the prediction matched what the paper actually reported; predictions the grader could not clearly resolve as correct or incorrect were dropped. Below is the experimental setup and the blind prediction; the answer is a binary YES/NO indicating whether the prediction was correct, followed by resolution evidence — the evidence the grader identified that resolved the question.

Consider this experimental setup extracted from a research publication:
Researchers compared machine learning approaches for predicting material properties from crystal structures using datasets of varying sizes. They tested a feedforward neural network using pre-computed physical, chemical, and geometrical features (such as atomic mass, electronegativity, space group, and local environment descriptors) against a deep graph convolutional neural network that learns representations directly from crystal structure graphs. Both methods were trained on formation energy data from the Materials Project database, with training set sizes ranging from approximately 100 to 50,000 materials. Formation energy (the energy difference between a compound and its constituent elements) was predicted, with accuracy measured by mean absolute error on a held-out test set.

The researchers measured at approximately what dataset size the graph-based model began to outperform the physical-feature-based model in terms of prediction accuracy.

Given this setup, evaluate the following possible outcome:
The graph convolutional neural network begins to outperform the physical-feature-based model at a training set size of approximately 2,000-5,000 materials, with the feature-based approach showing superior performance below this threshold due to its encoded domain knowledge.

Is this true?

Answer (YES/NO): YES